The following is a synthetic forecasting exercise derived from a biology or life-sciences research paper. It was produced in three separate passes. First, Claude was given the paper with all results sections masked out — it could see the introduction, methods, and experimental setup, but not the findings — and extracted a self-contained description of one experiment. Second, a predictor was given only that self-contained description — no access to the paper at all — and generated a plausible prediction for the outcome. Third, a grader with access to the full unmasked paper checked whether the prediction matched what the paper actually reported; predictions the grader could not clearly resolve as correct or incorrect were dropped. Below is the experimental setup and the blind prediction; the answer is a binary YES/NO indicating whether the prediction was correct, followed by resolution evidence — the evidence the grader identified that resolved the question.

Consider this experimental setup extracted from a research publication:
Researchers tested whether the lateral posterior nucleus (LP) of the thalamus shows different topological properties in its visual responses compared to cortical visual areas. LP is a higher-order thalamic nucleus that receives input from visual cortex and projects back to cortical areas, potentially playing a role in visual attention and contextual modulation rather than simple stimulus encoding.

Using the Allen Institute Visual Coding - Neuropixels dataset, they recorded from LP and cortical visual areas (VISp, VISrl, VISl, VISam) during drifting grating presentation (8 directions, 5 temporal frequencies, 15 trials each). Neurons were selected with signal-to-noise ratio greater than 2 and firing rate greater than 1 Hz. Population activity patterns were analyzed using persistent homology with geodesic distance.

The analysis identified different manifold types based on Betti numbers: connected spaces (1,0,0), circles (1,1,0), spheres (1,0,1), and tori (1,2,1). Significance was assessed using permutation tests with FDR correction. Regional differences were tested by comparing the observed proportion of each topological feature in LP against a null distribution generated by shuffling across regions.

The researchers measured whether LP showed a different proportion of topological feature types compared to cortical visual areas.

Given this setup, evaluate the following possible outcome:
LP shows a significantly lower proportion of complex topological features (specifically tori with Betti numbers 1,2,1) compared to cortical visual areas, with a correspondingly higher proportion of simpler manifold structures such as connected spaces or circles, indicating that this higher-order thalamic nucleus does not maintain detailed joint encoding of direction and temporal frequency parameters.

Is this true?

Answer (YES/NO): NO